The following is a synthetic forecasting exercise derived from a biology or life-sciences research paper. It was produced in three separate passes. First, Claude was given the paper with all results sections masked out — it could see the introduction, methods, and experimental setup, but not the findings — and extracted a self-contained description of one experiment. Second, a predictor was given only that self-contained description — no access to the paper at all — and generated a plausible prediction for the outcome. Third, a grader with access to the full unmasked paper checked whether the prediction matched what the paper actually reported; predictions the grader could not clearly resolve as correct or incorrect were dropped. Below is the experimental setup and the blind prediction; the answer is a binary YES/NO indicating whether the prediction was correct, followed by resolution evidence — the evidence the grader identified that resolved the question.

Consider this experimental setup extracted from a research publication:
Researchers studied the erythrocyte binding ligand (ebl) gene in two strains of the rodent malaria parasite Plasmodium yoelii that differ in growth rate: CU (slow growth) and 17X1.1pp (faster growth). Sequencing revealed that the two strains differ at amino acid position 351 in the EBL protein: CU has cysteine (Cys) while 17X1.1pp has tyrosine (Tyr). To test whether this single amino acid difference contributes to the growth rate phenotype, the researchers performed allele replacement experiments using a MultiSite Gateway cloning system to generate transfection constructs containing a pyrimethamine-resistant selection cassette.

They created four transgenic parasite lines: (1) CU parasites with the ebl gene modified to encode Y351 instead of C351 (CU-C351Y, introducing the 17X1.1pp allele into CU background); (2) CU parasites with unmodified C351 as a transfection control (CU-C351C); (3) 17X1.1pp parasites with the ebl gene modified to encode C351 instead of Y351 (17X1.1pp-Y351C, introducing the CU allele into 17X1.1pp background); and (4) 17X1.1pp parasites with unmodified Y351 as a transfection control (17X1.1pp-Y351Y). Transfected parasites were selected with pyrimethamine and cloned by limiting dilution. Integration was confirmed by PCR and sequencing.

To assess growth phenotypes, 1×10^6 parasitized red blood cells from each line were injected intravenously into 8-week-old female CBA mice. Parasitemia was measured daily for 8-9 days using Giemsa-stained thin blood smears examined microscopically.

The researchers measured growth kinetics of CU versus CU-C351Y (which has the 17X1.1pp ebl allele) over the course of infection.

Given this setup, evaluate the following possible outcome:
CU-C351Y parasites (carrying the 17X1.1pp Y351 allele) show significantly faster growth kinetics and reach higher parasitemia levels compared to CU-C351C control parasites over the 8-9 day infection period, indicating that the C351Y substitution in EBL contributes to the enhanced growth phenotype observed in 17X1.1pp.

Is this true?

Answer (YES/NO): YES